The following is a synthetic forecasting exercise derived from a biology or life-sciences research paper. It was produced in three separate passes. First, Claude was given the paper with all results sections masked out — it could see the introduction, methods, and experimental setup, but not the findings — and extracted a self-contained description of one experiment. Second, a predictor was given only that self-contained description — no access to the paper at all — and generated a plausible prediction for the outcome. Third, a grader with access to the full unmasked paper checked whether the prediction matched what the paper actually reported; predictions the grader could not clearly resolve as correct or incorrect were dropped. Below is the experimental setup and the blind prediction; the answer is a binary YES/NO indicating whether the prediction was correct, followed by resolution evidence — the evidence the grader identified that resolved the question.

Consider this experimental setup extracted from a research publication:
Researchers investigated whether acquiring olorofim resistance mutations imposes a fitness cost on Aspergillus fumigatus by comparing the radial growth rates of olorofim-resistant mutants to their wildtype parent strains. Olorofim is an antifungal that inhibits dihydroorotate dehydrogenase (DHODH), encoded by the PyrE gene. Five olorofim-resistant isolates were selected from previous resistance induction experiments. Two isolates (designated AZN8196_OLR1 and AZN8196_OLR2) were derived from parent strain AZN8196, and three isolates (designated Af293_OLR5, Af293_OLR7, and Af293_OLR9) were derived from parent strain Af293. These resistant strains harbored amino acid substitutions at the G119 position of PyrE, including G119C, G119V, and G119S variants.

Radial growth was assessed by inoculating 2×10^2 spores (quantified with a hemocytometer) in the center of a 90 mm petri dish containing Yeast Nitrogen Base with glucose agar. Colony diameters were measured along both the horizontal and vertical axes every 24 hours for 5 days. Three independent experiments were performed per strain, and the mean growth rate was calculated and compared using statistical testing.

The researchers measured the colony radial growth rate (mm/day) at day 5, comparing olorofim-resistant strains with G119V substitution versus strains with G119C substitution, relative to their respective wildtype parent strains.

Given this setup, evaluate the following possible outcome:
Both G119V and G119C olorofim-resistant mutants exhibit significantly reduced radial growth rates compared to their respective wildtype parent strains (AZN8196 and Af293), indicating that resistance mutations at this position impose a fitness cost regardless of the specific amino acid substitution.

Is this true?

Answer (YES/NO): NO